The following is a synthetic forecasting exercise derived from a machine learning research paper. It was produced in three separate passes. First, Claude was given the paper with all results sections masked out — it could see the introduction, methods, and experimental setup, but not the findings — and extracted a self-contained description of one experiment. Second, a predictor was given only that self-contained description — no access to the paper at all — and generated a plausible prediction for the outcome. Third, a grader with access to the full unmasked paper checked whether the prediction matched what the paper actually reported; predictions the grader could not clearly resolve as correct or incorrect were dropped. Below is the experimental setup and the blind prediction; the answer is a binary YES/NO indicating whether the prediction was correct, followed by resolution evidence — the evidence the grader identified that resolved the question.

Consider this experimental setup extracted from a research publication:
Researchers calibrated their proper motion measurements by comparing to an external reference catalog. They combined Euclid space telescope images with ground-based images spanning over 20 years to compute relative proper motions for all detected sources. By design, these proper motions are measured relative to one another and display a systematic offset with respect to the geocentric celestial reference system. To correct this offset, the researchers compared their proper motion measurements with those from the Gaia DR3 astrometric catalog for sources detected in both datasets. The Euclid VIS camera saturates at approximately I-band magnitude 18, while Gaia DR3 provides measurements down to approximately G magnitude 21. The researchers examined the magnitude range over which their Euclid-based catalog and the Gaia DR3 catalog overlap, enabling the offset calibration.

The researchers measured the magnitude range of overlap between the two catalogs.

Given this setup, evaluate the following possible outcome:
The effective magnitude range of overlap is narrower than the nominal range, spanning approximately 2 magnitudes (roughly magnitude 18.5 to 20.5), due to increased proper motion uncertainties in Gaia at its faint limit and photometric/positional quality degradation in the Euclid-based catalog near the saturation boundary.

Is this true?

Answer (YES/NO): NO